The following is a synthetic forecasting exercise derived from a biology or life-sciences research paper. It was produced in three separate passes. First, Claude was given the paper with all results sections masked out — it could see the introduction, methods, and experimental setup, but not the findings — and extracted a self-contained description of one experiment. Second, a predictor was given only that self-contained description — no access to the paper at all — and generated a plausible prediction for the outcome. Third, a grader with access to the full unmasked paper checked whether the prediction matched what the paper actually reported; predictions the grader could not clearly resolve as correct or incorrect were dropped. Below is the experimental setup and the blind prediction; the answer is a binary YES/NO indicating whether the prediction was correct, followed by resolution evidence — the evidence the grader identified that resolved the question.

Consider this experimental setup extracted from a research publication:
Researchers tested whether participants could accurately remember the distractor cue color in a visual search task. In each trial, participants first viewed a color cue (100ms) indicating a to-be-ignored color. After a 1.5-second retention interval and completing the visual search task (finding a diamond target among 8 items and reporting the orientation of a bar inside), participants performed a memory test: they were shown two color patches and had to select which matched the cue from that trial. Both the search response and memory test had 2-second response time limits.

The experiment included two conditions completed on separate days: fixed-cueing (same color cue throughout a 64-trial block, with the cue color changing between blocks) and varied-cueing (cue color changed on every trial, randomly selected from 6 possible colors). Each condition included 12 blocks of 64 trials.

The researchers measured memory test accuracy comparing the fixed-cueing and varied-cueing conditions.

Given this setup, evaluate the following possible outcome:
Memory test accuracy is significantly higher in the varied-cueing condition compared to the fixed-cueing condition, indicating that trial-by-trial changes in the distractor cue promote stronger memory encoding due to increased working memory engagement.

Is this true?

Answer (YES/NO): NO